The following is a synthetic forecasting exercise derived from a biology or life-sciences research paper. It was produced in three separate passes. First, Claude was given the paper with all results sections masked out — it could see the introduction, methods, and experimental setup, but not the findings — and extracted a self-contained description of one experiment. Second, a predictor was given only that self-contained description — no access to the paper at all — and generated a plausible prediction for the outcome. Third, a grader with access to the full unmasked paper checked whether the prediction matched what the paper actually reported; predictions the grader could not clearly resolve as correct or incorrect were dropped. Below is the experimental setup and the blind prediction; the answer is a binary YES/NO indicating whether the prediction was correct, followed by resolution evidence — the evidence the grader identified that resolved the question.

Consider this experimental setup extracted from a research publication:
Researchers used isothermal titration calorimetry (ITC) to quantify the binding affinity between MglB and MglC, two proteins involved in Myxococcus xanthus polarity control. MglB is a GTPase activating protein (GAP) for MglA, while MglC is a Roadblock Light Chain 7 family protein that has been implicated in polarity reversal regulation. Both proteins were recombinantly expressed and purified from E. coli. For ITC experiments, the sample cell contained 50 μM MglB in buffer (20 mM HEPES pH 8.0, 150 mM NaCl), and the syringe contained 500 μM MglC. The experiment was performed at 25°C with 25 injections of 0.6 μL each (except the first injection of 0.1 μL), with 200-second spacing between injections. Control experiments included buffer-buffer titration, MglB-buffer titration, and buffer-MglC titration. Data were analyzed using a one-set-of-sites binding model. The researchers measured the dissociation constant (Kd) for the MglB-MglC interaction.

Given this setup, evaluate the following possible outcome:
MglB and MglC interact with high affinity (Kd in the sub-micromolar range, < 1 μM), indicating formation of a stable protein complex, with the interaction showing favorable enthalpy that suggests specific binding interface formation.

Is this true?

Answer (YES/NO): NO